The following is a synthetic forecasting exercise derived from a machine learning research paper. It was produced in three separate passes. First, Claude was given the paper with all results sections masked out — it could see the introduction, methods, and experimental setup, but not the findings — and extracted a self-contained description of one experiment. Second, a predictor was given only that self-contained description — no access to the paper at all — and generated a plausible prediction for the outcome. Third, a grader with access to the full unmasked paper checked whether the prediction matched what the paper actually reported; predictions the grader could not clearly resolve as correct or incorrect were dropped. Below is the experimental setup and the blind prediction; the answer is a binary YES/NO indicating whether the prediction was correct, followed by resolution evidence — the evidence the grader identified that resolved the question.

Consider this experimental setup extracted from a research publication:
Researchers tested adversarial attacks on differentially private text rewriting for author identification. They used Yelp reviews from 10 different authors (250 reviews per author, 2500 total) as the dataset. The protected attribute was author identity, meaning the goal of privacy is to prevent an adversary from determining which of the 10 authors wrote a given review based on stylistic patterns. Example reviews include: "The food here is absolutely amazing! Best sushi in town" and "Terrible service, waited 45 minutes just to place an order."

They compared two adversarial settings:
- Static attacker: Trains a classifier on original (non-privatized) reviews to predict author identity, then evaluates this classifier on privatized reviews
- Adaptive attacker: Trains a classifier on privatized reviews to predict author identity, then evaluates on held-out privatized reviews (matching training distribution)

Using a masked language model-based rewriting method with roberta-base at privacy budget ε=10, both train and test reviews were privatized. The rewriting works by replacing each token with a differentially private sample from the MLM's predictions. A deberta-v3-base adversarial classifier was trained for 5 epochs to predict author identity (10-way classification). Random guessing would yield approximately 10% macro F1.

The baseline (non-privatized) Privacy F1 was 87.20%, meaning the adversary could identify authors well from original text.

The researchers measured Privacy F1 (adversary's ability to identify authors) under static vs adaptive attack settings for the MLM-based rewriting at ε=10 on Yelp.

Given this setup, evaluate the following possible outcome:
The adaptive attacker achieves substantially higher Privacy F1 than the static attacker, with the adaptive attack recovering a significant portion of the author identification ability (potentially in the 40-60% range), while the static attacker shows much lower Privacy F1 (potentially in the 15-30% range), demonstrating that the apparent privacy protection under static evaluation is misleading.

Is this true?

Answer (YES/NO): NO